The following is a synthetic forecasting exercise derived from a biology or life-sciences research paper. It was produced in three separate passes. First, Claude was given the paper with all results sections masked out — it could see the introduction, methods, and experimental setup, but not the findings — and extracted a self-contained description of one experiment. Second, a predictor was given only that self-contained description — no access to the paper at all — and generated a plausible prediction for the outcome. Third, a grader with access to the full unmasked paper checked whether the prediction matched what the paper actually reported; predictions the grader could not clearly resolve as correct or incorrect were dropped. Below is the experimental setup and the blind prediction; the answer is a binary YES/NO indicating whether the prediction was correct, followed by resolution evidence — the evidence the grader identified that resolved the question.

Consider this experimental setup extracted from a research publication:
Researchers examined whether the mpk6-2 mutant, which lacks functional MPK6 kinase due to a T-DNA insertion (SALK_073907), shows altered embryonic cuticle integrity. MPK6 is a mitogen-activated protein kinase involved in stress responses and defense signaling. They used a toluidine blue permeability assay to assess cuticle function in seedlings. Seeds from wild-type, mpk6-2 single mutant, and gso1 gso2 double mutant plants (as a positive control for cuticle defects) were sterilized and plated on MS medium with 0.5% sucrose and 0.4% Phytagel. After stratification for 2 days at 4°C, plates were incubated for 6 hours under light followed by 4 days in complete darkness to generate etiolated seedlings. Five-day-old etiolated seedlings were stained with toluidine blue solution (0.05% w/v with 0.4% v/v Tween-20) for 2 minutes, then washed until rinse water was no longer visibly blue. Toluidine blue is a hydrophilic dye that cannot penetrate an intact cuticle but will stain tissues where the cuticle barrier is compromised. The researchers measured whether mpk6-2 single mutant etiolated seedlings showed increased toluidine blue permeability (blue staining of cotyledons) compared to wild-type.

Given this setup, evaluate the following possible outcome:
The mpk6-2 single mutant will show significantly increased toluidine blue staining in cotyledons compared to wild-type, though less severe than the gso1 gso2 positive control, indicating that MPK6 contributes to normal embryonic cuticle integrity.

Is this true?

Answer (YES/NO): YES